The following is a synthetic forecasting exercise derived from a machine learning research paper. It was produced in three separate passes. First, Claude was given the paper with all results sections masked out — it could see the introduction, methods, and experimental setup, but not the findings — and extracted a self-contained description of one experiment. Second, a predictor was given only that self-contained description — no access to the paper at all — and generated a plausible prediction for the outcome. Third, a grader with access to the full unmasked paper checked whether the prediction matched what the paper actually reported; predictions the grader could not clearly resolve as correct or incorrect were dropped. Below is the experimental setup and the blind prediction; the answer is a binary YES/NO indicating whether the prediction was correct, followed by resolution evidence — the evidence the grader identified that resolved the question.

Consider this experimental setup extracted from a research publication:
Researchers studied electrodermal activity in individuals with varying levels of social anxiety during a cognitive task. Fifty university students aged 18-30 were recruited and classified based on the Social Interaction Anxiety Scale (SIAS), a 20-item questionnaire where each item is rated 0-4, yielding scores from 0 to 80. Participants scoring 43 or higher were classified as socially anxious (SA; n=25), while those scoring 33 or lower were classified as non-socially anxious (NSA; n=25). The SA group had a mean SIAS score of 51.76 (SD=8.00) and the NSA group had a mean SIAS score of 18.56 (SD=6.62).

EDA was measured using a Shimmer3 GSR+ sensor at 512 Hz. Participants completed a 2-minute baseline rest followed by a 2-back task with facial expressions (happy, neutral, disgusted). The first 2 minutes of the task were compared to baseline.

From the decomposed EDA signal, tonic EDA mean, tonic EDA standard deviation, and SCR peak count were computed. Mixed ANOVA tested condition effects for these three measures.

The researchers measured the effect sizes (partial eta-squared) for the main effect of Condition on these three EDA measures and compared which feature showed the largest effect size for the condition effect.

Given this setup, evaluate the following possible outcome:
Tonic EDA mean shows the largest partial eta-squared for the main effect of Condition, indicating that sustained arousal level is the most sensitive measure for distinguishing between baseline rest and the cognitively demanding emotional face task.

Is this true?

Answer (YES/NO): YES